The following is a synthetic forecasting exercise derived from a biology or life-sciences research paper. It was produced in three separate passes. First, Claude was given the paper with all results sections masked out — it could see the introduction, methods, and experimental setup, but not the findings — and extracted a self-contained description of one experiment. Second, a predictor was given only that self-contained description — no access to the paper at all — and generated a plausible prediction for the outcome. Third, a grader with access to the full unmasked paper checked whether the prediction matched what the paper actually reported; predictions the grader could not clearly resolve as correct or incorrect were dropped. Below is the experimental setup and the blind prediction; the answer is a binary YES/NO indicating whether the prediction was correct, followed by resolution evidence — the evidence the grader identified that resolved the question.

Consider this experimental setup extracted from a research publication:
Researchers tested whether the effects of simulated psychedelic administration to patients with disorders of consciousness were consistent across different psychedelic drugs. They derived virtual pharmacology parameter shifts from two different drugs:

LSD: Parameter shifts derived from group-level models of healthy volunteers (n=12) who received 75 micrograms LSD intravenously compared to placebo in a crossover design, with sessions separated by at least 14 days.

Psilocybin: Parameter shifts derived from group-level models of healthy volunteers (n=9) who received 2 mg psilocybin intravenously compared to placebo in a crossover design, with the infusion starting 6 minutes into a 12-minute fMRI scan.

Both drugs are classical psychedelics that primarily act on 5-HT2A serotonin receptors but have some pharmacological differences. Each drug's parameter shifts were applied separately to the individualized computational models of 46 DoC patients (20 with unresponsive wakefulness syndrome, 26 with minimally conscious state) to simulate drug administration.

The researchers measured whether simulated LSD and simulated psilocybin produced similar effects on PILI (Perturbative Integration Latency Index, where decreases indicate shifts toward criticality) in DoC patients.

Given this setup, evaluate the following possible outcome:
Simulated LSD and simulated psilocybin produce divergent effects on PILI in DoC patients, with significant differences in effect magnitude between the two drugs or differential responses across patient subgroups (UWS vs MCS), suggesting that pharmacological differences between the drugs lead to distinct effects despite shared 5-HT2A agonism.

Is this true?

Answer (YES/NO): NO